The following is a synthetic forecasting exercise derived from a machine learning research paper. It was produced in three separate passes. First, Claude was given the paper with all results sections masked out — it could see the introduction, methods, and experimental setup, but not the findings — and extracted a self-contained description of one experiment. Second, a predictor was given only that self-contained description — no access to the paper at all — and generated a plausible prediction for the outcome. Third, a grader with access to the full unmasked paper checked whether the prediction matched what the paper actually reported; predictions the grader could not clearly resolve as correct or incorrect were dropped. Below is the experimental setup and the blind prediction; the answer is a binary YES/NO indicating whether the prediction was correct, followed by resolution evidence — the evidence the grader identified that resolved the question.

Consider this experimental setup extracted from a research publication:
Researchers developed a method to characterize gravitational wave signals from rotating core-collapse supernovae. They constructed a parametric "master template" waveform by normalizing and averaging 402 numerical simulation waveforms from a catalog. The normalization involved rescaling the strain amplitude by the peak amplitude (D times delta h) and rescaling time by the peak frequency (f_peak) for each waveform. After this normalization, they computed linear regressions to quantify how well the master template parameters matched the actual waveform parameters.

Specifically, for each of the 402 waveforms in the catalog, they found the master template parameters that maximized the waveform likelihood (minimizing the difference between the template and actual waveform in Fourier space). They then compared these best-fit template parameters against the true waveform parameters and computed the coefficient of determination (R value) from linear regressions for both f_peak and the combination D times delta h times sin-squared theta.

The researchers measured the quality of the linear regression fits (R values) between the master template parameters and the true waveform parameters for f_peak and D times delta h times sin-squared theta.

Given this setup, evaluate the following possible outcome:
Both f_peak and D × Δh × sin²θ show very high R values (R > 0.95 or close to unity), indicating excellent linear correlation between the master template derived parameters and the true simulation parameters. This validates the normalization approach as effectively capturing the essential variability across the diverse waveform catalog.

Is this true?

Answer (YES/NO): NO